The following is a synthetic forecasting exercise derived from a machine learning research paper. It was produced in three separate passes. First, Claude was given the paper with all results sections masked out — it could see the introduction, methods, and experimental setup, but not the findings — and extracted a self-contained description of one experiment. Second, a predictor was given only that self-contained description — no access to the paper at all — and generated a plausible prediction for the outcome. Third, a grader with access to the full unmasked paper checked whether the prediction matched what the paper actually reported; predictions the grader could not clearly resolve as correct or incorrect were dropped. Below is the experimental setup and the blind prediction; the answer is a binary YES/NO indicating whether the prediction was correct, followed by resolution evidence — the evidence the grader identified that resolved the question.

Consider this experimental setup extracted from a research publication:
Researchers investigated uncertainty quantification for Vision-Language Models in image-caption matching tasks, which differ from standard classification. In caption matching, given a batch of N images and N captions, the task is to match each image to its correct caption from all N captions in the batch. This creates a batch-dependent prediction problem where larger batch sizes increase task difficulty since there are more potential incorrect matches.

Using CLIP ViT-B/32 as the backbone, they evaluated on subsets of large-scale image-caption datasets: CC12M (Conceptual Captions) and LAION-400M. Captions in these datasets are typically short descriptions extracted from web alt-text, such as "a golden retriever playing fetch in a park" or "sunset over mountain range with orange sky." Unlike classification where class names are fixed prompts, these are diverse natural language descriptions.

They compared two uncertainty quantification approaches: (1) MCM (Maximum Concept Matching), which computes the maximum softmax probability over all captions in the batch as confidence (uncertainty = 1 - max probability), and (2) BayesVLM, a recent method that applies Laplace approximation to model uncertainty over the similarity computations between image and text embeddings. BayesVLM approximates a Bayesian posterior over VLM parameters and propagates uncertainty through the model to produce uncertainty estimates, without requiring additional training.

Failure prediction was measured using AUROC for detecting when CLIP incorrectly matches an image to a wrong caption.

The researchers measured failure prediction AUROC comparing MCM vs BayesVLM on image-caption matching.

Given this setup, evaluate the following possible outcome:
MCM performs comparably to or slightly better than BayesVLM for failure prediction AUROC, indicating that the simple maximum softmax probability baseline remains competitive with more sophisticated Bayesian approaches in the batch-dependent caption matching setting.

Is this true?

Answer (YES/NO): NO